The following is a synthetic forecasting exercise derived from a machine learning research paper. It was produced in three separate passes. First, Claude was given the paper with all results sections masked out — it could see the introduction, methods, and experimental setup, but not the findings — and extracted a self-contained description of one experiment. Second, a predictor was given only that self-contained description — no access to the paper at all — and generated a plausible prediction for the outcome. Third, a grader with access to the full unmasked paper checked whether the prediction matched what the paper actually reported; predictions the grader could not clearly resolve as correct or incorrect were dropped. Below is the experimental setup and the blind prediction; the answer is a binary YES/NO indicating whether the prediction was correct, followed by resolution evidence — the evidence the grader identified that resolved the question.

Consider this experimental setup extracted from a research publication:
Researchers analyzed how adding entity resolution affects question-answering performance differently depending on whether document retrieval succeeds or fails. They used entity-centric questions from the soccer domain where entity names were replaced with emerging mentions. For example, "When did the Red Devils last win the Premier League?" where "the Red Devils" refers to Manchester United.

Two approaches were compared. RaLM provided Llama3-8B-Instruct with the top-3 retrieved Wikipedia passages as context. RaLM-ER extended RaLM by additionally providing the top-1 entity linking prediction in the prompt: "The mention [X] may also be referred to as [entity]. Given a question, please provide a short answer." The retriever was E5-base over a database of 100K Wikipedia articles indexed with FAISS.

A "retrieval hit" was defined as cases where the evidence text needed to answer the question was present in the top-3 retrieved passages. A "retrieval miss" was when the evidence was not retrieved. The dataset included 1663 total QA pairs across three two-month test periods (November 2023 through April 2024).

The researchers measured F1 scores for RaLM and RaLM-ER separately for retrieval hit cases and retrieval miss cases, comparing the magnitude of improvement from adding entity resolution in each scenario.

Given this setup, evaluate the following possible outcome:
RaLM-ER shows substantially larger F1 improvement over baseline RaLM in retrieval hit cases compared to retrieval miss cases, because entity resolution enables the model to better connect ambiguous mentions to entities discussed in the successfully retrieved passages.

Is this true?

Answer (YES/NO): NO